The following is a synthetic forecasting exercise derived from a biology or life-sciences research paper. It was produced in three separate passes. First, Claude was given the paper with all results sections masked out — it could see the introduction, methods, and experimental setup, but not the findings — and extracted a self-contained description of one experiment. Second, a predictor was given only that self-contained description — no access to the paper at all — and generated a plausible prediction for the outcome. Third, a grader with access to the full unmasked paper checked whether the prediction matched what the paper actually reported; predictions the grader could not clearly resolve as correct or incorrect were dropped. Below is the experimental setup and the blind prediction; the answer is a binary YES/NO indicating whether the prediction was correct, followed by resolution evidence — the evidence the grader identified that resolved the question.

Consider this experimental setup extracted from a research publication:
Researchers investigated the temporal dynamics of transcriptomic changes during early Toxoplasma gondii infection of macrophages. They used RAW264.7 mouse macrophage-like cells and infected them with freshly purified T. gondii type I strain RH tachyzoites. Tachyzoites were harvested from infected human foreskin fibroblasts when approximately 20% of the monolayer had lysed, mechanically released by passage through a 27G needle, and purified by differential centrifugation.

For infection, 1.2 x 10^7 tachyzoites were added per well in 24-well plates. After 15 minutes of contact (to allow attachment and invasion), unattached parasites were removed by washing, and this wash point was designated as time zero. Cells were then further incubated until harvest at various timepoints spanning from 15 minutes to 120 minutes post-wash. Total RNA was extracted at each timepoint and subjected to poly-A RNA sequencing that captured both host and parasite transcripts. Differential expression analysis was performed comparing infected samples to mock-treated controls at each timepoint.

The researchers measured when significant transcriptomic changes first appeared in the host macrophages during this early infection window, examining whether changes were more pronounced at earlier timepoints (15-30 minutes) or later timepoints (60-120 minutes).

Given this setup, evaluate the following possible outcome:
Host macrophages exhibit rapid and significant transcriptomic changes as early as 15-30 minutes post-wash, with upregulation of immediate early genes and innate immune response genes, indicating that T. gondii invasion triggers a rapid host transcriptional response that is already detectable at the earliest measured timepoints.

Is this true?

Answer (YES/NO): NO